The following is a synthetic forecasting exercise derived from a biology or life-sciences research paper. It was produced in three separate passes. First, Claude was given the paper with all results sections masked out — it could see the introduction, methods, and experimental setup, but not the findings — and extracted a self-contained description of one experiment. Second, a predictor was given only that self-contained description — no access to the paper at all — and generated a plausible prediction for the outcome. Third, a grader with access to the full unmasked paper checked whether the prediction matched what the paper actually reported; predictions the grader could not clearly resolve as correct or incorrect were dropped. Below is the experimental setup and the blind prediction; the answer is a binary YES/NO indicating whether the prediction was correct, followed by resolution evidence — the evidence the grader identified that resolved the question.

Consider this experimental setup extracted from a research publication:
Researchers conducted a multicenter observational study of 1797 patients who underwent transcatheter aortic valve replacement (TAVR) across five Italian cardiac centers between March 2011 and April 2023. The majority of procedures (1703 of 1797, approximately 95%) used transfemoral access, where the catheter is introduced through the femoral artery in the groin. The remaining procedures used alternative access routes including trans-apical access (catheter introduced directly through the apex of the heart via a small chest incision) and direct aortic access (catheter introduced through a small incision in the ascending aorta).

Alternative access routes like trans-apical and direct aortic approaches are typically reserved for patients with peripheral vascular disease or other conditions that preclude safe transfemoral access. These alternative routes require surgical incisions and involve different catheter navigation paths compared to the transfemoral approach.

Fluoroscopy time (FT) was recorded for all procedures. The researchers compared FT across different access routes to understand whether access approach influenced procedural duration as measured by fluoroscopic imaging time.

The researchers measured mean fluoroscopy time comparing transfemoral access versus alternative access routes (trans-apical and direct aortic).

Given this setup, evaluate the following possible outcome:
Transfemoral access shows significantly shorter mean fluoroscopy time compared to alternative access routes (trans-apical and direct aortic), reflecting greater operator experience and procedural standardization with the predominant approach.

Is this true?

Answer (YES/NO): NO